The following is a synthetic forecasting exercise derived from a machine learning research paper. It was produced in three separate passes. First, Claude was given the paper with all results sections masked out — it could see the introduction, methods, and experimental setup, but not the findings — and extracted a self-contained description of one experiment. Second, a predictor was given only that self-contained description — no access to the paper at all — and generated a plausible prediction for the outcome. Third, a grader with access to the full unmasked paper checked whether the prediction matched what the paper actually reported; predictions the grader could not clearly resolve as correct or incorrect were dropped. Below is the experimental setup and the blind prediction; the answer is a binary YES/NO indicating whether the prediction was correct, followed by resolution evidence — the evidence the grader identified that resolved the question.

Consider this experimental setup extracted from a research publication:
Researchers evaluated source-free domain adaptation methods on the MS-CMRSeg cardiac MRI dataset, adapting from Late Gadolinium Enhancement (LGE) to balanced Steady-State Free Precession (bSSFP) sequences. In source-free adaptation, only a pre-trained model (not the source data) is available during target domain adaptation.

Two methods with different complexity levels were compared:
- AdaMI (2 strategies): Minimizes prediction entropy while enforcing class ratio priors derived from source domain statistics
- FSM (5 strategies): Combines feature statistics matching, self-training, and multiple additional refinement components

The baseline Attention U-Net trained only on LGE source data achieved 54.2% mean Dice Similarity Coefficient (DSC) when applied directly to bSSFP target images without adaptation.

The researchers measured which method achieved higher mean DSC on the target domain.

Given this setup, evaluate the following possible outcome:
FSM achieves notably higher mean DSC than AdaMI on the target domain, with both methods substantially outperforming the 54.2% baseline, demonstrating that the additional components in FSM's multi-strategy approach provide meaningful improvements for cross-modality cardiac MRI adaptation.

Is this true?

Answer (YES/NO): NO